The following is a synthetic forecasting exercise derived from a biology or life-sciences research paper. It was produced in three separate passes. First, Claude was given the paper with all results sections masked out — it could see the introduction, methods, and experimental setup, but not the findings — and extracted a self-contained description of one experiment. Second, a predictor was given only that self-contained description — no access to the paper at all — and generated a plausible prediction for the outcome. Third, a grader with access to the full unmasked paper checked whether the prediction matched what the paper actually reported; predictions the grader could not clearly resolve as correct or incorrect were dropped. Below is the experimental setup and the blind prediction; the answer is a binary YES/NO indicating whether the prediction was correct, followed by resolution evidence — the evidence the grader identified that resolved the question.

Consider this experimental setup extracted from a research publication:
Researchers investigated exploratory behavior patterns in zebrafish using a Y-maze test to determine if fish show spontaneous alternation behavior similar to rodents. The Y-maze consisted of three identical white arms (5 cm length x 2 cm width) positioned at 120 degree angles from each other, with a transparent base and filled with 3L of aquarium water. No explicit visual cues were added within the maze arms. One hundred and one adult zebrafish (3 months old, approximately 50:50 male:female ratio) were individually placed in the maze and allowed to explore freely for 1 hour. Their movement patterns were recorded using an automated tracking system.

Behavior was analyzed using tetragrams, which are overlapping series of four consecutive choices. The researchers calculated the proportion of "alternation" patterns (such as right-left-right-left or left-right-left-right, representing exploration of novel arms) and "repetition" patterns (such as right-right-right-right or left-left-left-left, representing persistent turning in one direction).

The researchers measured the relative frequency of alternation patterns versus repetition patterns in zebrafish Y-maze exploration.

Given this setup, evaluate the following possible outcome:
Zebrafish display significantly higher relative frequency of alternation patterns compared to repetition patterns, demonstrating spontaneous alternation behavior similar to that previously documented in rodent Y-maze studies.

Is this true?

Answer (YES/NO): NO